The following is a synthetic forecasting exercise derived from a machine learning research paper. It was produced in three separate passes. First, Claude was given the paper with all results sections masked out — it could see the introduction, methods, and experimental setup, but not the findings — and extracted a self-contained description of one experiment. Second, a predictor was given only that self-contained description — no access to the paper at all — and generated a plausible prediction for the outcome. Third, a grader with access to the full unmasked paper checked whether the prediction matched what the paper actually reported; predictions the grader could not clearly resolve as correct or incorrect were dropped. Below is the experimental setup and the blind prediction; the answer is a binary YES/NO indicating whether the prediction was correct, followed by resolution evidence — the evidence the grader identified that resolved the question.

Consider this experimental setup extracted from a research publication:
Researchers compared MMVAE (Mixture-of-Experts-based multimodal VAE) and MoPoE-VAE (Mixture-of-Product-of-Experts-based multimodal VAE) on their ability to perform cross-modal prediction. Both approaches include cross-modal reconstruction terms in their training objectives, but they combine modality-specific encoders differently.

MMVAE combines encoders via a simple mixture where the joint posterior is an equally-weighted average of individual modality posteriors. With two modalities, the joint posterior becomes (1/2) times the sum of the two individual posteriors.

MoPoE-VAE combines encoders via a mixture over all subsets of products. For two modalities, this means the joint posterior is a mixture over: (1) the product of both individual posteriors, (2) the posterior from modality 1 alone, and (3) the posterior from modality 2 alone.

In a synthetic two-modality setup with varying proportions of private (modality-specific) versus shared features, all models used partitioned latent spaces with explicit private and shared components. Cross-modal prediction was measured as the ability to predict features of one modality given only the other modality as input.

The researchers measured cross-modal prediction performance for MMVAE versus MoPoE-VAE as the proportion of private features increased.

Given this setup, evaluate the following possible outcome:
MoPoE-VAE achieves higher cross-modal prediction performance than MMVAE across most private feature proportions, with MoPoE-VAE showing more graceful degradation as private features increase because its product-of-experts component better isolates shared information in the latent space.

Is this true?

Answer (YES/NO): NO